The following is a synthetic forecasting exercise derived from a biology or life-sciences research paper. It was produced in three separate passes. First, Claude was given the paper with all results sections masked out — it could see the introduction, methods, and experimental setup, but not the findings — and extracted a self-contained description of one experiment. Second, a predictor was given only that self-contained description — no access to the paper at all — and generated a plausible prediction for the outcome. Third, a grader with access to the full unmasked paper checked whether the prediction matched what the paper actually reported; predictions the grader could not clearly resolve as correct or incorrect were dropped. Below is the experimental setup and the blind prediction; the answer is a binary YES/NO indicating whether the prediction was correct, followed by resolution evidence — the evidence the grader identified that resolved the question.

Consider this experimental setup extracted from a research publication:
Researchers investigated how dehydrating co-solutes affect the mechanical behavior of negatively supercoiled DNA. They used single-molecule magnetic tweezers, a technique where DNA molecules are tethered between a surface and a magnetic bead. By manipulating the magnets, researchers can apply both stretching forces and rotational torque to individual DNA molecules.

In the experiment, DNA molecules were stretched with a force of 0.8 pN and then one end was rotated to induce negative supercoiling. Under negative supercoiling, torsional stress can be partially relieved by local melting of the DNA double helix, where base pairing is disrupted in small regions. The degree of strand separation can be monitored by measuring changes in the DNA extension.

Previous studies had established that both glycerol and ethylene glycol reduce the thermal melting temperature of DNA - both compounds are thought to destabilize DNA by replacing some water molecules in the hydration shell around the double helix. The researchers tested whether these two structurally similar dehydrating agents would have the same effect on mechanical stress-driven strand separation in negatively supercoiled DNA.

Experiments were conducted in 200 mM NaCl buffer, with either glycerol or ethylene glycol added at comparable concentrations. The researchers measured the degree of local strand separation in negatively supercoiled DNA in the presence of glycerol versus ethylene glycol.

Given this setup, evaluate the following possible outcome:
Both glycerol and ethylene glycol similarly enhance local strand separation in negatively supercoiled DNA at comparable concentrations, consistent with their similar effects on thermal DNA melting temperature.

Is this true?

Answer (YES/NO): NO